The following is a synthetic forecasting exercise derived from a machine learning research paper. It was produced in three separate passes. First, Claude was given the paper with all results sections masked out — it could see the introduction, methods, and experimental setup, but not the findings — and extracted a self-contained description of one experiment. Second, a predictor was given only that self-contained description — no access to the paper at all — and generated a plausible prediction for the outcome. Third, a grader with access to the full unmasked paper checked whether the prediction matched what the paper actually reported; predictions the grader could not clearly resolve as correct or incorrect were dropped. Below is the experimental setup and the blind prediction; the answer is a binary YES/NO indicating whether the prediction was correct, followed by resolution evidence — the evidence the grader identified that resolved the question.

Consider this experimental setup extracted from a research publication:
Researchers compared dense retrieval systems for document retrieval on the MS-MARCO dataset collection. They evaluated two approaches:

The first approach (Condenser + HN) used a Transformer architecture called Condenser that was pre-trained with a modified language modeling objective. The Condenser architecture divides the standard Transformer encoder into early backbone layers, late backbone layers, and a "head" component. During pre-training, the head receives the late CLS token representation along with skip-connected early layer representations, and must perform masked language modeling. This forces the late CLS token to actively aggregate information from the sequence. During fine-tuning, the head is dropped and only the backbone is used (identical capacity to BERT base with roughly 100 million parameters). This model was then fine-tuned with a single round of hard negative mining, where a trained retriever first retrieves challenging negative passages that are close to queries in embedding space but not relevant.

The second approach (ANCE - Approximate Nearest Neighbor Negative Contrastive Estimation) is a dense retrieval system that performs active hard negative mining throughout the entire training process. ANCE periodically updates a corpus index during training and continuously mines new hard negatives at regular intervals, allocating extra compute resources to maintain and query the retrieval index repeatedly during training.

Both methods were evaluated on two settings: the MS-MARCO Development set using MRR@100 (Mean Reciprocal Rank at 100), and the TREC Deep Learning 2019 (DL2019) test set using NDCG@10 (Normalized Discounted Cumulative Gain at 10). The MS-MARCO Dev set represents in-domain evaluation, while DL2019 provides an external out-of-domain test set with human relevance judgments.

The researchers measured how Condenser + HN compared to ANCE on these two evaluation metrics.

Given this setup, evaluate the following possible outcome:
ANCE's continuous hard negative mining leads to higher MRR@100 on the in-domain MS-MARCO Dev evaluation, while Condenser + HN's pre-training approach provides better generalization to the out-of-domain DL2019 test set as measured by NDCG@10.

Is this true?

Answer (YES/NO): NO